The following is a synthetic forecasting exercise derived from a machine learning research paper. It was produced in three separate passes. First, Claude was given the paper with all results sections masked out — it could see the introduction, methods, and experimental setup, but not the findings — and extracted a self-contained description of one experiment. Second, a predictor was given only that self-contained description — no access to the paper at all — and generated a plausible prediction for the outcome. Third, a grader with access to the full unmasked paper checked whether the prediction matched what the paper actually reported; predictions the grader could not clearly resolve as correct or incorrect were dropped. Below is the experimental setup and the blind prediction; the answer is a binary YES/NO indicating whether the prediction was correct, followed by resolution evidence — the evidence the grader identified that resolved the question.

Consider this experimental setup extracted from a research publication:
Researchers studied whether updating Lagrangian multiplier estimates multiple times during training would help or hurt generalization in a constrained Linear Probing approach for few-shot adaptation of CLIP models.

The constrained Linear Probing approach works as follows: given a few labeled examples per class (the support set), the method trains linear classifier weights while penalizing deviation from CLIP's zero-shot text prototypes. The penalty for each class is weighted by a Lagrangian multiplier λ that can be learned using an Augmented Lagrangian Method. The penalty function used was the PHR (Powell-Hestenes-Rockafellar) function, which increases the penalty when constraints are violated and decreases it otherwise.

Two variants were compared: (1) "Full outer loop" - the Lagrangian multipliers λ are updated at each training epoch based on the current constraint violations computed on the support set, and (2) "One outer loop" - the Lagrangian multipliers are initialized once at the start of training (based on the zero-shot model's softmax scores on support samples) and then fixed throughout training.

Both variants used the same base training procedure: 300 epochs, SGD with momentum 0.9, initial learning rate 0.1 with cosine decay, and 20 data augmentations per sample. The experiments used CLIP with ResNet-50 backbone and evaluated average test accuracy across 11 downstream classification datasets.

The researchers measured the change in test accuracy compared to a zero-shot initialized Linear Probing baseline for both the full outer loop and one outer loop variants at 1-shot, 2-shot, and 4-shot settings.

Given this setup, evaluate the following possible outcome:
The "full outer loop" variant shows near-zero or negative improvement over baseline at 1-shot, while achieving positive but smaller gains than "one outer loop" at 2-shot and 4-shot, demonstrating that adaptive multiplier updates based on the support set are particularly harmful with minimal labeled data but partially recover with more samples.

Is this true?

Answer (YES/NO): NO